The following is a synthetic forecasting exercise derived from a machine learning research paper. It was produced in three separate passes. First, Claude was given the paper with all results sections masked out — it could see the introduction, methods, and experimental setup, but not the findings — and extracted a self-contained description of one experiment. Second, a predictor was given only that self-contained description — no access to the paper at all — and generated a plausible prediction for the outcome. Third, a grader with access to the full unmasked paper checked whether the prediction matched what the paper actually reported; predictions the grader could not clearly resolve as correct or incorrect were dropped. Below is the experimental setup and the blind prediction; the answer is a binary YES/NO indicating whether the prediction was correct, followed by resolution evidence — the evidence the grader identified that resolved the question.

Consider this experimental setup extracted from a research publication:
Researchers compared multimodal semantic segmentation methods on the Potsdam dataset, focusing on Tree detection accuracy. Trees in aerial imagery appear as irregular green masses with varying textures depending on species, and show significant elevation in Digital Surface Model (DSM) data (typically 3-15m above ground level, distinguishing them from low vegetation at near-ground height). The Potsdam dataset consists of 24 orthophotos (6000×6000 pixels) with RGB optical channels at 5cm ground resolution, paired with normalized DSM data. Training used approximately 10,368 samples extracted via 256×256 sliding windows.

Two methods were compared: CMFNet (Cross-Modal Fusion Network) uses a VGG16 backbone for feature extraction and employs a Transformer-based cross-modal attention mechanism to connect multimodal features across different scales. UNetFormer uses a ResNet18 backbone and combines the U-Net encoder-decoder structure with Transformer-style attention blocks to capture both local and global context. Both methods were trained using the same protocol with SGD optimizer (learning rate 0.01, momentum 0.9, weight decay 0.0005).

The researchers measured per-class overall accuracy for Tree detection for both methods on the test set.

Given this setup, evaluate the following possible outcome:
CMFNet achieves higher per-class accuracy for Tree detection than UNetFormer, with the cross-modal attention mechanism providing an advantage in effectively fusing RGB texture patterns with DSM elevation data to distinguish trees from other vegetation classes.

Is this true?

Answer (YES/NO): YES